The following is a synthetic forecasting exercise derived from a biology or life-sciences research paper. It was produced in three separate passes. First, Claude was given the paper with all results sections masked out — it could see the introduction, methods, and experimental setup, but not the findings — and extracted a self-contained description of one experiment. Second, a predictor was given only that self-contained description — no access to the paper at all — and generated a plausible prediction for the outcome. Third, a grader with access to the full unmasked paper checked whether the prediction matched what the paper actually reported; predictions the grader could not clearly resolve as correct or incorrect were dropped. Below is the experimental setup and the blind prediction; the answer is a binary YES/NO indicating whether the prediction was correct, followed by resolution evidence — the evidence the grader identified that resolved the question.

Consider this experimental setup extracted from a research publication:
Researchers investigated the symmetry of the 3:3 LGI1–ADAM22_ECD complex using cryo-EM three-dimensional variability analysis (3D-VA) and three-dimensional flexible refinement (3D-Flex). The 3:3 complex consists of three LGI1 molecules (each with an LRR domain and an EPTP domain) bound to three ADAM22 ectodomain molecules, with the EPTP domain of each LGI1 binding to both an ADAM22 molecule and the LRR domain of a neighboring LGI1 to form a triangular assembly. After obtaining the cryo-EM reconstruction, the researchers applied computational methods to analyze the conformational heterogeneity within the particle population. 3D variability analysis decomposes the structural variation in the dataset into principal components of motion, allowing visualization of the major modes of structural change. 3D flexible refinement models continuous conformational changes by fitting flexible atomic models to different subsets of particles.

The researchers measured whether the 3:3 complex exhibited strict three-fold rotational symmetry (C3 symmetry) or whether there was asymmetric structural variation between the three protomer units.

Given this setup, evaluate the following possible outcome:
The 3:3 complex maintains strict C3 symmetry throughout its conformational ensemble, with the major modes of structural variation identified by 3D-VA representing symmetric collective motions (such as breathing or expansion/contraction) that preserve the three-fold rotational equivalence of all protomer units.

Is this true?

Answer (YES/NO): NO